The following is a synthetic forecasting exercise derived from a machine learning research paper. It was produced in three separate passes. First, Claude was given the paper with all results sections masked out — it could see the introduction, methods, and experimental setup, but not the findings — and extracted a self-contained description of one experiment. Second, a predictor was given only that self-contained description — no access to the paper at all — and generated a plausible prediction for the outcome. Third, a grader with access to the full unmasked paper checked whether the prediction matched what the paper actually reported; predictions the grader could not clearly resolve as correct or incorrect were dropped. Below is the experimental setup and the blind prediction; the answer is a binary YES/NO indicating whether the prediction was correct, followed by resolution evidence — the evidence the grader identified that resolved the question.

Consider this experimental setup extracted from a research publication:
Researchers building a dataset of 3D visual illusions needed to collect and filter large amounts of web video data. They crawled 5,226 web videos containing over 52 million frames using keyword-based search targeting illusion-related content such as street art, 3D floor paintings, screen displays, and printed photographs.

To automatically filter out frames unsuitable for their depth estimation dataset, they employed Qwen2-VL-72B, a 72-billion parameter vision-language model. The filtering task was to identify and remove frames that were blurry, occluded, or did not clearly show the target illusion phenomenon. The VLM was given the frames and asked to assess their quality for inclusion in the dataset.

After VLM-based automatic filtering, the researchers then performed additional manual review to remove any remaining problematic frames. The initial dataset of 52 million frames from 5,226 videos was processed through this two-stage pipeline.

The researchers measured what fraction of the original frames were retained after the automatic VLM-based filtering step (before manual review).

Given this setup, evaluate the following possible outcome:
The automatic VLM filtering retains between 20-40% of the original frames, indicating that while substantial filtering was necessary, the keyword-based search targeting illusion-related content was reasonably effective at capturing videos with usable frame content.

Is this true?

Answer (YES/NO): NO